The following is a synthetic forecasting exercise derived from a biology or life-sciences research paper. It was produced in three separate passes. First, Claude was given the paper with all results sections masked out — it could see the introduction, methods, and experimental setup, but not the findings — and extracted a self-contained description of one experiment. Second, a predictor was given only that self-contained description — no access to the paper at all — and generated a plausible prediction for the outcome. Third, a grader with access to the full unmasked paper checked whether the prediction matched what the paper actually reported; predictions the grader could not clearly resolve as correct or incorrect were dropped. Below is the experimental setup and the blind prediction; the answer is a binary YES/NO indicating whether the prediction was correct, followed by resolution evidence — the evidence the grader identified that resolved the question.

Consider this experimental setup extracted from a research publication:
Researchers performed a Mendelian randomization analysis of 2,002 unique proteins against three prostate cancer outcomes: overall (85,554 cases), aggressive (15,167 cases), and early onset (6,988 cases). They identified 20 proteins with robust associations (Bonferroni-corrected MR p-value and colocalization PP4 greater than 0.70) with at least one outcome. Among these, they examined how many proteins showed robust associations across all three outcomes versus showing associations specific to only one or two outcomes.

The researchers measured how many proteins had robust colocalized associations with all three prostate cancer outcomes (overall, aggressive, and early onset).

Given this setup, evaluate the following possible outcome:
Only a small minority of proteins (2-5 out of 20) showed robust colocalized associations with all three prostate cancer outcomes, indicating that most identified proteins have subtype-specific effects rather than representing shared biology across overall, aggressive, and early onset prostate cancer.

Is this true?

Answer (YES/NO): YES